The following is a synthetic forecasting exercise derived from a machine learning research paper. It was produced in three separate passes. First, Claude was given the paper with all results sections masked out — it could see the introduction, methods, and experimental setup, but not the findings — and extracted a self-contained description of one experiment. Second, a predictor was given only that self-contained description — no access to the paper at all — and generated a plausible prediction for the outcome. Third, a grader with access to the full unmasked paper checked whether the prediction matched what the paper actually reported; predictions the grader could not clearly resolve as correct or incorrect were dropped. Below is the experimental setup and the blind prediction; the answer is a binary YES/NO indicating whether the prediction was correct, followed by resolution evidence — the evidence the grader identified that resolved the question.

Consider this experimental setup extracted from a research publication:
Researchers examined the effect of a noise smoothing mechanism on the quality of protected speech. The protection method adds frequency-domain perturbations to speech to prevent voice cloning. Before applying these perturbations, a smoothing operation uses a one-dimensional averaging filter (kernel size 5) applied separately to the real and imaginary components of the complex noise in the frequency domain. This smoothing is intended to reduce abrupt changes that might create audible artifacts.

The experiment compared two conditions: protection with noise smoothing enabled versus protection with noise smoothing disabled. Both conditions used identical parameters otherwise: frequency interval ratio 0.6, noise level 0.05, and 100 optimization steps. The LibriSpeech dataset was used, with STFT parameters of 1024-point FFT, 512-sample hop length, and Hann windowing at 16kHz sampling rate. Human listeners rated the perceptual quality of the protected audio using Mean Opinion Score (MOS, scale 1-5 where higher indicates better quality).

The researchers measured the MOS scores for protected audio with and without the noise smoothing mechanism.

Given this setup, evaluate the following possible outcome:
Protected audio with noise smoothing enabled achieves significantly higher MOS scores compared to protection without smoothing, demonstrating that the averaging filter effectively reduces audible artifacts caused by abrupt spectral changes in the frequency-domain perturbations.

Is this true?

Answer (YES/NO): NO